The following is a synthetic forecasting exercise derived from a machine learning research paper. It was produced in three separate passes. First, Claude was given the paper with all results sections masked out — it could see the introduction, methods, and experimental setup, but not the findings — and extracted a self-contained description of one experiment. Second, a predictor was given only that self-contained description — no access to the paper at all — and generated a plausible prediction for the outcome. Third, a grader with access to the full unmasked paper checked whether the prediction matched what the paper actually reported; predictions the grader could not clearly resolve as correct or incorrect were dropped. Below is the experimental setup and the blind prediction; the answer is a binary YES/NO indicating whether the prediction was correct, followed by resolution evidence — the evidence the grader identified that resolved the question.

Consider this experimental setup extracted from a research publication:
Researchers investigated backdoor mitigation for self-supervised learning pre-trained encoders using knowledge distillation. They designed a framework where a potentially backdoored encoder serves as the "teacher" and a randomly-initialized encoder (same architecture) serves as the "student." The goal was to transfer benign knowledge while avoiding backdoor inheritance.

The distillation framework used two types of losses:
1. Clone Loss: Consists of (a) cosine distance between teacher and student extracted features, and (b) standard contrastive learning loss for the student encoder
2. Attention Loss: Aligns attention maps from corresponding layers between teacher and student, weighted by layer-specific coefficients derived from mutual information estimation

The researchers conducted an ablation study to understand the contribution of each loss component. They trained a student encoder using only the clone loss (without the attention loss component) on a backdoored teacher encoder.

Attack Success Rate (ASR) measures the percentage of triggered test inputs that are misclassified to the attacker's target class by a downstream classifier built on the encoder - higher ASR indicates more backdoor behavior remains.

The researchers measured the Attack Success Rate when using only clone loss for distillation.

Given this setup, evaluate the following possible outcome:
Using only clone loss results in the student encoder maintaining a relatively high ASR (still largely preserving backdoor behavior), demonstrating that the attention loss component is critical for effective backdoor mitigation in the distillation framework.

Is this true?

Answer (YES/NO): YES